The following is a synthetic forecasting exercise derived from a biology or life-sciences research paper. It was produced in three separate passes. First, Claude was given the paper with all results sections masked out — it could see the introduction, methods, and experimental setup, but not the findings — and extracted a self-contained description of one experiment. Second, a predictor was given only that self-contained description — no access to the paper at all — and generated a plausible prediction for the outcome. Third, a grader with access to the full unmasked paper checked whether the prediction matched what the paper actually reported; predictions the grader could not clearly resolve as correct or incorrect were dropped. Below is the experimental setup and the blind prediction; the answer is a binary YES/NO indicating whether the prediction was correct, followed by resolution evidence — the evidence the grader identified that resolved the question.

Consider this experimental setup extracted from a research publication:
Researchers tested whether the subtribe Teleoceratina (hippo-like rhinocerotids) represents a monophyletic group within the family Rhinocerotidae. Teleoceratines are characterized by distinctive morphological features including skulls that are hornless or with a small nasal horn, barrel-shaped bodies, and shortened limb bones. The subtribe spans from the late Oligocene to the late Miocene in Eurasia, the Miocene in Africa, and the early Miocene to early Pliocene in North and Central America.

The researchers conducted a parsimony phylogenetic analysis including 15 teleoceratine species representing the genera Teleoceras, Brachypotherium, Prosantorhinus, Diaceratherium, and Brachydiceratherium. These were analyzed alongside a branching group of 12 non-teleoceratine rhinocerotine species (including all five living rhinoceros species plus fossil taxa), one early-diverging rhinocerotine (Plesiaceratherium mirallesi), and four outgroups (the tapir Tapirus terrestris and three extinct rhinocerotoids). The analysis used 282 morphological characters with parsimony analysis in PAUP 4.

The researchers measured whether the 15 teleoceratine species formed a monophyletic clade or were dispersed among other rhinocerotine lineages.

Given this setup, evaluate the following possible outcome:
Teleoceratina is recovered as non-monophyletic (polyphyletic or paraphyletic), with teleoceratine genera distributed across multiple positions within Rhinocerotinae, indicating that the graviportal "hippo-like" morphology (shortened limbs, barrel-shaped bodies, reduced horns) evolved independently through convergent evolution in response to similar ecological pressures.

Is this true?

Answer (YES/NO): NO